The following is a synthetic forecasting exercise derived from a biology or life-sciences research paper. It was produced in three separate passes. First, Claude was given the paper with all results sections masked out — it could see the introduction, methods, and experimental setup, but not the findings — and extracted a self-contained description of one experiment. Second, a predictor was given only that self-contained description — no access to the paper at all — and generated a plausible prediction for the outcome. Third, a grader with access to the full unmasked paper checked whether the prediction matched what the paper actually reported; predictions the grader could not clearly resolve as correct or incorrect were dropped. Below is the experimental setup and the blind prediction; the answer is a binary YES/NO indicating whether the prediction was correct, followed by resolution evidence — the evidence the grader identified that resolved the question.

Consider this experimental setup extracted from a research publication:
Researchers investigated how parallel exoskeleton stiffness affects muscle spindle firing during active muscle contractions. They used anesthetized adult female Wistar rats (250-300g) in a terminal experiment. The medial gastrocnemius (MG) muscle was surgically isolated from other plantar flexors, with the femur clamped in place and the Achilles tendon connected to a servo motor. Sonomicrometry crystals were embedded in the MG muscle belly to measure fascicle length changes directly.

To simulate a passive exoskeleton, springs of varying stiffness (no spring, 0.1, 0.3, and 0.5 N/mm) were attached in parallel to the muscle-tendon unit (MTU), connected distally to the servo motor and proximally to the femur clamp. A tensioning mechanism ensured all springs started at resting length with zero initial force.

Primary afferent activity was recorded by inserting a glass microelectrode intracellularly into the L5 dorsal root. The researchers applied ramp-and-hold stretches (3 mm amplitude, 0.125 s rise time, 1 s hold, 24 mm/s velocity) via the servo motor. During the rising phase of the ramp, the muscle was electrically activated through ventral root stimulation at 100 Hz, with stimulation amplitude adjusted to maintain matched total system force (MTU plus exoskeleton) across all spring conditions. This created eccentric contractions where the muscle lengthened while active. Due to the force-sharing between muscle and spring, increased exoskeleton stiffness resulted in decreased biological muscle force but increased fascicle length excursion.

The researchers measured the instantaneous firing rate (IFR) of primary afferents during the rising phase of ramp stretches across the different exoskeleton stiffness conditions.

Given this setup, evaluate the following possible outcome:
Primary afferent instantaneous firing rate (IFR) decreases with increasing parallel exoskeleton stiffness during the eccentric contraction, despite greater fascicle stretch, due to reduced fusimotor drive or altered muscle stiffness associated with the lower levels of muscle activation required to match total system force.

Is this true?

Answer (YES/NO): NO